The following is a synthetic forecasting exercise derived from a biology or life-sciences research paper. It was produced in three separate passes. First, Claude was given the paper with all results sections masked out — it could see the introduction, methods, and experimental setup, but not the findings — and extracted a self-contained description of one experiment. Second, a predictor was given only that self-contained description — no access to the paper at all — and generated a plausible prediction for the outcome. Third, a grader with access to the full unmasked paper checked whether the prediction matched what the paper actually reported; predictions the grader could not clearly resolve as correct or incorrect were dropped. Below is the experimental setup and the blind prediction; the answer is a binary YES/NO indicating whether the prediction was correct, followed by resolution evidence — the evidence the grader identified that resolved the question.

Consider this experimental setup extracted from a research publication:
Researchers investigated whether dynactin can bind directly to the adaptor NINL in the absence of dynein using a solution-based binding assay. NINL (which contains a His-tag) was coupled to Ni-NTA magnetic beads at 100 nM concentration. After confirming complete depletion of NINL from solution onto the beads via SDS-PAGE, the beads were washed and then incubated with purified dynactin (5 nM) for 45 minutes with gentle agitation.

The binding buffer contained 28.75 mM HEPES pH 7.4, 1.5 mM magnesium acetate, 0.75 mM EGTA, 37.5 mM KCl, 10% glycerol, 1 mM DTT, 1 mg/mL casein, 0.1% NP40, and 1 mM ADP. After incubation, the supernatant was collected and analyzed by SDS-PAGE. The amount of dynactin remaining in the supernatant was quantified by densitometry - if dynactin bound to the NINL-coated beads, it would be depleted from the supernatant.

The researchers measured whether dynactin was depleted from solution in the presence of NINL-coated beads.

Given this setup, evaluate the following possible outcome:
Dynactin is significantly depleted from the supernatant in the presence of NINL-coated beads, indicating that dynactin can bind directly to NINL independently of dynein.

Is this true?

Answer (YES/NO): NO